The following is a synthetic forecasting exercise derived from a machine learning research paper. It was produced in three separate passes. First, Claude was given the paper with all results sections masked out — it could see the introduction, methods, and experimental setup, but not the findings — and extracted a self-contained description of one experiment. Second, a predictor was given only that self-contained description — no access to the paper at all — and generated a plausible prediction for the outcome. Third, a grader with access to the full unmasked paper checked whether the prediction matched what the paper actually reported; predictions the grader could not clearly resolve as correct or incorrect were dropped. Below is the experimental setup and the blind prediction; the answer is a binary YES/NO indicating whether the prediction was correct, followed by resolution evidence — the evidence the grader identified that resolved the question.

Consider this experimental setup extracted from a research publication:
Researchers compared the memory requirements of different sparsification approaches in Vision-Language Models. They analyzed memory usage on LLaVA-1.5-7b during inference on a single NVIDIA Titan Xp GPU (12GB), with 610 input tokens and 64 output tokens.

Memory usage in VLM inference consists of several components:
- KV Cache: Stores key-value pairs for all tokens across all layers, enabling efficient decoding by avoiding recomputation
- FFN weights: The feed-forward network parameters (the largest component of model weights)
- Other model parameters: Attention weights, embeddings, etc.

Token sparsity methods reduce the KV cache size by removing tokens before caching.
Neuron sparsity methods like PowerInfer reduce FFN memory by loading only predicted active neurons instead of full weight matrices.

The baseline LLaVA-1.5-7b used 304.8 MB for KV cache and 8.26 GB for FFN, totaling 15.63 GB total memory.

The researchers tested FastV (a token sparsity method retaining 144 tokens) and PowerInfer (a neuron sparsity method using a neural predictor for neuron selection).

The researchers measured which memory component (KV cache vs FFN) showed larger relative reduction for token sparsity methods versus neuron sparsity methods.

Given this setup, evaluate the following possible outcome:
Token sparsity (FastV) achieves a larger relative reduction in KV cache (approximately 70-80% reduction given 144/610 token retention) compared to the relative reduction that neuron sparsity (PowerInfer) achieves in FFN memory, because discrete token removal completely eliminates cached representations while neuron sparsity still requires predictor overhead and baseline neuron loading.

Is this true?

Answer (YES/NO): NO